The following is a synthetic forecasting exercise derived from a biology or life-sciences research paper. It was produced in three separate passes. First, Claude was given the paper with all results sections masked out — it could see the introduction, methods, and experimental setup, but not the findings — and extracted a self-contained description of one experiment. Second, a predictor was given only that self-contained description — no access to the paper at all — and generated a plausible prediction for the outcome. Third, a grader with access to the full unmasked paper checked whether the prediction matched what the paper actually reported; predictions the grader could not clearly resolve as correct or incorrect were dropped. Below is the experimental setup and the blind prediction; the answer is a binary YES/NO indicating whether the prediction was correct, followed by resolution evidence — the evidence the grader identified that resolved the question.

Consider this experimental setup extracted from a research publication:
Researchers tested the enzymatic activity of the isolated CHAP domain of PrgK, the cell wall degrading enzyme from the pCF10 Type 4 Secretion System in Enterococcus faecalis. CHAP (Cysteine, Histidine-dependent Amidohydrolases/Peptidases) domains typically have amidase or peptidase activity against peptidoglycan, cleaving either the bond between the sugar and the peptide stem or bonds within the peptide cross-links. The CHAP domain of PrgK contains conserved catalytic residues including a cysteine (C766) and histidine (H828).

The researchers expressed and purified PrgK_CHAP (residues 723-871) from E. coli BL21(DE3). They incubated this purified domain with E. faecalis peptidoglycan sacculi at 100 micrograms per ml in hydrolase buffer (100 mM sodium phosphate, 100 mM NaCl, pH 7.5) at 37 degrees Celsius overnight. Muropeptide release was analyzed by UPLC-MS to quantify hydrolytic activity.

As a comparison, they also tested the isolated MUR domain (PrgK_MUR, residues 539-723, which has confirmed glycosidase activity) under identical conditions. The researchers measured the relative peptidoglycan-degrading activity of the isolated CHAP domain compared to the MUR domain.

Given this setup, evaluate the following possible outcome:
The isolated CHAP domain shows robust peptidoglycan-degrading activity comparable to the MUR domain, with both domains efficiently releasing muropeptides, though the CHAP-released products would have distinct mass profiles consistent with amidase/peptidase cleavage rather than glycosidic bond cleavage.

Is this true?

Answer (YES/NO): NO